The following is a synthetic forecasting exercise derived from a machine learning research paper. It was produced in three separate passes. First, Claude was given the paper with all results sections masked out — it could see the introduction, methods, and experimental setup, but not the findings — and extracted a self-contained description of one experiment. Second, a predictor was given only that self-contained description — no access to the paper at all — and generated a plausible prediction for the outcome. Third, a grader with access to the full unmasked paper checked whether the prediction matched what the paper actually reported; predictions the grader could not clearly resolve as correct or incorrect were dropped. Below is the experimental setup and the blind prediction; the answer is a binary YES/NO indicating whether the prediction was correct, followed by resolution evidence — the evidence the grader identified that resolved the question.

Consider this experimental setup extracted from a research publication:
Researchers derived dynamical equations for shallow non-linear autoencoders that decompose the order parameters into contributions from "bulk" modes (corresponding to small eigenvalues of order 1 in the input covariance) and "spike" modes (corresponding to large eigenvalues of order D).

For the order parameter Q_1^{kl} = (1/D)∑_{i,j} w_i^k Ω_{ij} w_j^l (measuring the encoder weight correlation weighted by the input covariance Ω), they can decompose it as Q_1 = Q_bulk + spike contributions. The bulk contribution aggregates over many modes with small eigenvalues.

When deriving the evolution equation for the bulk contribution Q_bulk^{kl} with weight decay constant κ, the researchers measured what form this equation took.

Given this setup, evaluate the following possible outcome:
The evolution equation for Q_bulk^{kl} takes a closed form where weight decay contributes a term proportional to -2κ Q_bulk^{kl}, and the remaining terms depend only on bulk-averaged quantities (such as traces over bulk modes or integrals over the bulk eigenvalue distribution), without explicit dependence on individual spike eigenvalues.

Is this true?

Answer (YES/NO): NO